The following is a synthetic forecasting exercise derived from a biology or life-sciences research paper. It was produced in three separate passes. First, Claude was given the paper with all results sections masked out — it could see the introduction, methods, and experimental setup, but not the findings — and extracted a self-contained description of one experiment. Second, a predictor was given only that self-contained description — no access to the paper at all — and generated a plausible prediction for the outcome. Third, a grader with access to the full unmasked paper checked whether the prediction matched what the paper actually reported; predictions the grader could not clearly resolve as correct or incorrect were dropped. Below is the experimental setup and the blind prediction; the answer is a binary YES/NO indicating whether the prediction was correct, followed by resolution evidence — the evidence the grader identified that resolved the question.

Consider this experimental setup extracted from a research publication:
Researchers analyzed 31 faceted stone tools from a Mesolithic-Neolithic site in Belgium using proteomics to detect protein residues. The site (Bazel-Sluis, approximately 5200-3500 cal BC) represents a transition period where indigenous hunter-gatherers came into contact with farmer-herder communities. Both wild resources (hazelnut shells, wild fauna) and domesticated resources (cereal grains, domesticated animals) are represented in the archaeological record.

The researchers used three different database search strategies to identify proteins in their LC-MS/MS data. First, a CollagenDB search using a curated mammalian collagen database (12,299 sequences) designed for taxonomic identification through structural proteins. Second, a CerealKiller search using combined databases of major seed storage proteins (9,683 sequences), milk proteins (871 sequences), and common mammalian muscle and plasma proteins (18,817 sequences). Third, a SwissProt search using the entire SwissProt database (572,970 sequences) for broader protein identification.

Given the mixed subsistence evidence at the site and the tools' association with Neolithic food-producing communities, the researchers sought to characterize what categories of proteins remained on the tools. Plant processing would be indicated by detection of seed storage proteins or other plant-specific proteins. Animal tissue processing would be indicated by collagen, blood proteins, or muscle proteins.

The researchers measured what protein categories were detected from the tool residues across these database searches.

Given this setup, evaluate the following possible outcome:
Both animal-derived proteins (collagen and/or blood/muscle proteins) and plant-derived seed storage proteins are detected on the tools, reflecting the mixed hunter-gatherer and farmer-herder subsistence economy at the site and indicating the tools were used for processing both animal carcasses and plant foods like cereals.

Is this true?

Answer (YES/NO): NO